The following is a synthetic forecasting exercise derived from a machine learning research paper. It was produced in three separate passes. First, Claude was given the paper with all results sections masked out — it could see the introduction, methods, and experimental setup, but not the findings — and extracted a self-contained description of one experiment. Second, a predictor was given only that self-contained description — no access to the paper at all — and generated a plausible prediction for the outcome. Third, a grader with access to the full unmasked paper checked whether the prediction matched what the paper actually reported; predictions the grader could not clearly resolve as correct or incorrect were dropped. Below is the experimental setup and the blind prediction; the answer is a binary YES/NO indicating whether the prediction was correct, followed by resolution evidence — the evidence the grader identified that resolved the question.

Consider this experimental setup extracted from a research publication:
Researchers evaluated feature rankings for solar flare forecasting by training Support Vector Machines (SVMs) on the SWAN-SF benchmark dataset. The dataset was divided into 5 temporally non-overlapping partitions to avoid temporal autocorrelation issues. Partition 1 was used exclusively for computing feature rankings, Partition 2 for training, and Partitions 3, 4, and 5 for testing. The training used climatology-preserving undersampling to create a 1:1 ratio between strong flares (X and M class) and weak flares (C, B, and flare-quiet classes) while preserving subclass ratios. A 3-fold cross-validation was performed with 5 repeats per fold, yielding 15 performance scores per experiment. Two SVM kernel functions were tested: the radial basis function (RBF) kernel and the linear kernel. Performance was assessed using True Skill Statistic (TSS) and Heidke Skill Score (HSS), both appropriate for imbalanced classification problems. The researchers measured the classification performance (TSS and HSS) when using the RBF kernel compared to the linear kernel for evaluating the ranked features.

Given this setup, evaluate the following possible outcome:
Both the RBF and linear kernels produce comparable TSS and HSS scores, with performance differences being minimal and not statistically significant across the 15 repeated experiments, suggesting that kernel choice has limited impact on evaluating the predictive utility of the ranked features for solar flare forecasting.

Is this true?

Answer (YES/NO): NO